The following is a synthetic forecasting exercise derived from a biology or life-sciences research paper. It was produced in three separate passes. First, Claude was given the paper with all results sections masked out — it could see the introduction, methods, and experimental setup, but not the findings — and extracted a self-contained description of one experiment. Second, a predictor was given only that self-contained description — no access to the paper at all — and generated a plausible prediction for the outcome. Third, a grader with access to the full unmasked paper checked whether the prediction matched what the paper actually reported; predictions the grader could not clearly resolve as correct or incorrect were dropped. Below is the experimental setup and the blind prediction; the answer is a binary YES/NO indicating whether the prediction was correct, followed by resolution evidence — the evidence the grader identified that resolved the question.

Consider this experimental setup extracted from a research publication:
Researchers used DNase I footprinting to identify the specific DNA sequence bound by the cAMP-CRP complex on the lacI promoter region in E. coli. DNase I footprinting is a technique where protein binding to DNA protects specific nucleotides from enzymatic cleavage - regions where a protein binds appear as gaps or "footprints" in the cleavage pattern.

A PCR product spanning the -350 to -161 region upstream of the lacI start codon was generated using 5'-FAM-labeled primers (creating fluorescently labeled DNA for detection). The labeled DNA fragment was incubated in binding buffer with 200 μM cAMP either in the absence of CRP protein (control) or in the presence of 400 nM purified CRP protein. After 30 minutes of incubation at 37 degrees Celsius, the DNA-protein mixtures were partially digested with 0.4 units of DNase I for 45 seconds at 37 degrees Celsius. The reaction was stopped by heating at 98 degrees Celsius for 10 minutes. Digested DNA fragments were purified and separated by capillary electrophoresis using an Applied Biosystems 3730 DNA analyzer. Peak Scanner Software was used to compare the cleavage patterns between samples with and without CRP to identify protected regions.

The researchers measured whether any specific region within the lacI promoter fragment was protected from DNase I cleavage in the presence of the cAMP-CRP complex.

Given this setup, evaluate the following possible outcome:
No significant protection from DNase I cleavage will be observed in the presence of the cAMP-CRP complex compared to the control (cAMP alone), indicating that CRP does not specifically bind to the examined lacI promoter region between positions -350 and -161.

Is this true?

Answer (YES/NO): NO